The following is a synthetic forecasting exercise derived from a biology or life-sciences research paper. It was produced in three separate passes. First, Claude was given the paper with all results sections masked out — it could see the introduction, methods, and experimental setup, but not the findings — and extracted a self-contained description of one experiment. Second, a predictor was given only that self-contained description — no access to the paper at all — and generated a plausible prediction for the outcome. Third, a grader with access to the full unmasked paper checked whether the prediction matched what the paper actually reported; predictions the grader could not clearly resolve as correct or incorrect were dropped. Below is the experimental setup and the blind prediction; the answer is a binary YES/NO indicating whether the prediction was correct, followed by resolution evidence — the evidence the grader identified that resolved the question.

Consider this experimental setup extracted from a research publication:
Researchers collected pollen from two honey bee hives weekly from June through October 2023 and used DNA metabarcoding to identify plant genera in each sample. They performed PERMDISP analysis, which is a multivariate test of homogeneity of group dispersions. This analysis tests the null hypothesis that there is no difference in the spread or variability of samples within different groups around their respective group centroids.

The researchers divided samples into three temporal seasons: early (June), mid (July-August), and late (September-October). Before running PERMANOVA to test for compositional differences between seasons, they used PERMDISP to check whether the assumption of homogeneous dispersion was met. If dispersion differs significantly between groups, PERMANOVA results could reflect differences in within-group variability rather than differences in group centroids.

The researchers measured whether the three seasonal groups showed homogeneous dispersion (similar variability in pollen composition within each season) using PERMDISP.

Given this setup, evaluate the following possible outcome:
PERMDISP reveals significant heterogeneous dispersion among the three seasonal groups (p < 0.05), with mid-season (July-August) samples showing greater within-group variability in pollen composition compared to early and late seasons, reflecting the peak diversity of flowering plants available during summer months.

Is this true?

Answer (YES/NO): NO